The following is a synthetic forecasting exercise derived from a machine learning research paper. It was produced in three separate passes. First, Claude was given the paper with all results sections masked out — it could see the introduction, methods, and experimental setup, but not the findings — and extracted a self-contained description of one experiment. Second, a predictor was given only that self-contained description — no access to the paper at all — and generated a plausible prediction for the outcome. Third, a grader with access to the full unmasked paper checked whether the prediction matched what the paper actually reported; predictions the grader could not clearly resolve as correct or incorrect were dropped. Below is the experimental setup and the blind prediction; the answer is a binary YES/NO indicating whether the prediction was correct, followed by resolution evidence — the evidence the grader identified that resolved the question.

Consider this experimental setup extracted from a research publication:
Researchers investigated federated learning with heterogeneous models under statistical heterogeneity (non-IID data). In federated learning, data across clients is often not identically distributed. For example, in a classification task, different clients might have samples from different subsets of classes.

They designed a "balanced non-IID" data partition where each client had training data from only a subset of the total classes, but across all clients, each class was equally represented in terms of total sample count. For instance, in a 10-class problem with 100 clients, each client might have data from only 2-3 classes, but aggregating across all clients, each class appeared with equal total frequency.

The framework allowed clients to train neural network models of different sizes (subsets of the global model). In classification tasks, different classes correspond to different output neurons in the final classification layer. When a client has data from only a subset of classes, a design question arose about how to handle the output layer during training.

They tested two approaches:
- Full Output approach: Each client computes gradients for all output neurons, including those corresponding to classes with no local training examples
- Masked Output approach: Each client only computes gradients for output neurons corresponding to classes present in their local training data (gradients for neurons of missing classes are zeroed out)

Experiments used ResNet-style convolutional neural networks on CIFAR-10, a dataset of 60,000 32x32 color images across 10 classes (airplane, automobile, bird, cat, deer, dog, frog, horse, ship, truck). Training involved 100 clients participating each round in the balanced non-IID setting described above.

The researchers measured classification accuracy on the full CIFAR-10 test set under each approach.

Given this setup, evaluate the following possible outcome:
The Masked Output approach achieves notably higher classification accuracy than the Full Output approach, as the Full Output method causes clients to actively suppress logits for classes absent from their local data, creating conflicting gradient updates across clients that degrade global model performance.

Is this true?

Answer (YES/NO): NO